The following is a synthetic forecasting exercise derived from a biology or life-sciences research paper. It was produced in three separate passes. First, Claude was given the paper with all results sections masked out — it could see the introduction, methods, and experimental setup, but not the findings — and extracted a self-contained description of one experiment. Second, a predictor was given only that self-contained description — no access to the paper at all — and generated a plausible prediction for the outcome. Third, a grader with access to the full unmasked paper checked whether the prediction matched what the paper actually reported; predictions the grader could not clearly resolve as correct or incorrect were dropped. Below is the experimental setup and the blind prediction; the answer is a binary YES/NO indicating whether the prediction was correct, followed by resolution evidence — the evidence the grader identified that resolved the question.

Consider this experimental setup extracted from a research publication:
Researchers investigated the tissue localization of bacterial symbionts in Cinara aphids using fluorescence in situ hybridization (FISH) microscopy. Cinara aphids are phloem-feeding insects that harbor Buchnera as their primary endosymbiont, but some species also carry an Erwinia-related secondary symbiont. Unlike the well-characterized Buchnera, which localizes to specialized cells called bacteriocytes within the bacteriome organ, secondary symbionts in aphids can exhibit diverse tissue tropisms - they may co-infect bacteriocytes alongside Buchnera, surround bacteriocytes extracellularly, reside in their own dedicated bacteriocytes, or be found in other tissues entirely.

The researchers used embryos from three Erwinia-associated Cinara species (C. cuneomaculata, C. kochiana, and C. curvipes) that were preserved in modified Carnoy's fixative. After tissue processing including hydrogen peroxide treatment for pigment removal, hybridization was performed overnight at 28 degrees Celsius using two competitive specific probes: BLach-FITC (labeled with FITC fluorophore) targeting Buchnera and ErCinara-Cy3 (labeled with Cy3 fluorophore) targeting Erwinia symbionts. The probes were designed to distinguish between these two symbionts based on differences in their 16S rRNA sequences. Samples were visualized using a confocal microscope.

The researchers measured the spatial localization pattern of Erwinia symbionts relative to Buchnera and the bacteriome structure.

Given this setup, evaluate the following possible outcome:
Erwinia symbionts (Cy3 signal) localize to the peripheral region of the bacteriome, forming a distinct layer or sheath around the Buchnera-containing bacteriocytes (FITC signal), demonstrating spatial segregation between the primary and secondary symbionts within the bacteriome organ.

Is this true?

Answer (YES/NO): NO